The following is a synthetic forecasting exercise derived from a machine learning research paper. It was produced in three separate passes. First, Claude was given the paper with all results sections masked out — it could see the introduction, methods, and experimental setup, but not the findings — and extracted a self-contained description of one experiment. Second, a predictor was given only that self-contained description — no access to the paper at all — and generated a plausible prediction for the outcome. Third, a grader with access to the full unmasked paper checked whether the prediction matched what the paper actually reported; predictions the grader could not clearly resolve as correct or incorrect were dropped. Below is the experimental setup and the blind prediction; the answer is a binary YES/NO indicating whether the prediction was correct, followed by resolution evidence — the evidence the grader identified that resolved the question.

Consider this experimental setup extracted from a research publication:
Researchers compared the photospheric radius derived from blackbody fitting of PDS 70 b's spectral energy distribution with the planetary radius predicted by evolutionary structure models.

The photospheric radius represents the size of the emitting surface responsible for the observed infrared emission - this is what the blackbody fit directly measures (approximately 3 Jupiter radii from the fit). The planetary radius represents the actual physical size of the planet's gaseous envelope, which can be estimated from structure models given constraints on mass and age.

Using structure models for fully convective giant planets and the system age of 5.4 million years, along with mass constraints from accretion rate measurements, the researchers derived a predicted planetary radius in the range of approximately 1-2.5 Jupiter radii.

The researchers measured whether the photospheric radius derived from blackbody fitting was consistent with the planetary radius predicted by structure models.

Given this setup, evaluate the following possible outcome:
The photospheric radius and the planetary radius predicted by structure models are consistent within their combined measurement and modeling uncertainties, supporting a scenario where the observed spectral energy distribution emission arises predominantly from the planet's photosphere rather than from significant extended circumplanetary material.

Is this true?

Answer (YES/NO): NO